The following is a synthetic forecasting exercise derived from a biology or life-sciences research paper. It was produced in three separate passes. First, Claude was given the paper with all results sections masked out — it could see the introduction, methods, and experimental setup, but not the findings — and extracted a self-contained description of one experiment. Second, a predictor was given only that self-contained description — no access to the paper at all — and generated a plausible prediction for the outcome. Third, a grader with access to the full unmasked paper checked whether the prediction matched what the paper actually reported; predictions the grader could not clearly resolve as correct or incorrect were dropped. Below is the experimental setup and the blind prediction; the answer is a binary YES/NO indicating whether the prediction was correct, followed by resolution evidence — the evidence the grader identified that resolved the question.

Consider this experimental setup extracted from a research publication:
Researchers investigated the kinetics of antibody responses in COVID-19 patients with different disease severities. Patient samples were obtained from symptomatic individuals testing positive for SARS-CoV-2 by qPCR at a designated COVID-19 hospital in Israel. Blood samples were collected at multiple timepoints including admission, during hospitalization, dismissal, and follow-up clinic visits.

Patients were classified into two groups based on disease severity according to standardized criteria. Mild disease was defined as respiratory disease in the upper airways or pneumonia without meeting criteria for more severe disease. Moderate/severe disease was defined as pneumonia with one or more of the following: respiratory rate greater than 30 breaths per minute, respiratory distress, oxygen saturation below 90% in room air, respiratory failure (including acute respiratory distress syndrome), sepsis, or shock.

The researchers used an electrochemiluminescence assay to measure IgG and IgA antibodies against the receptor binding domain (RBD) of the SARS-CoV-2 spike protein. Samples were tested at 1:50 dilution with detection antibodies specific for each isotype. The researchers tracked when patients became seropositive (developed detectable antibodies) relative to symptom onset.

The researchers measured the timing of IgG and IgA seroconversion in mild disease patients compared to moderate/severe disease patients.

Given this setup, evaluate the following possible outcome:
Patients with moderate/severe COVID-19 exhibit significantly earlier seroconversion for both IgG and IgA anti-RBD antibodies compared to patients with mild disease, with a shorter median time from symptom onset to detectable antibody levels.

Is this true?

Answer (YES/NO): YES